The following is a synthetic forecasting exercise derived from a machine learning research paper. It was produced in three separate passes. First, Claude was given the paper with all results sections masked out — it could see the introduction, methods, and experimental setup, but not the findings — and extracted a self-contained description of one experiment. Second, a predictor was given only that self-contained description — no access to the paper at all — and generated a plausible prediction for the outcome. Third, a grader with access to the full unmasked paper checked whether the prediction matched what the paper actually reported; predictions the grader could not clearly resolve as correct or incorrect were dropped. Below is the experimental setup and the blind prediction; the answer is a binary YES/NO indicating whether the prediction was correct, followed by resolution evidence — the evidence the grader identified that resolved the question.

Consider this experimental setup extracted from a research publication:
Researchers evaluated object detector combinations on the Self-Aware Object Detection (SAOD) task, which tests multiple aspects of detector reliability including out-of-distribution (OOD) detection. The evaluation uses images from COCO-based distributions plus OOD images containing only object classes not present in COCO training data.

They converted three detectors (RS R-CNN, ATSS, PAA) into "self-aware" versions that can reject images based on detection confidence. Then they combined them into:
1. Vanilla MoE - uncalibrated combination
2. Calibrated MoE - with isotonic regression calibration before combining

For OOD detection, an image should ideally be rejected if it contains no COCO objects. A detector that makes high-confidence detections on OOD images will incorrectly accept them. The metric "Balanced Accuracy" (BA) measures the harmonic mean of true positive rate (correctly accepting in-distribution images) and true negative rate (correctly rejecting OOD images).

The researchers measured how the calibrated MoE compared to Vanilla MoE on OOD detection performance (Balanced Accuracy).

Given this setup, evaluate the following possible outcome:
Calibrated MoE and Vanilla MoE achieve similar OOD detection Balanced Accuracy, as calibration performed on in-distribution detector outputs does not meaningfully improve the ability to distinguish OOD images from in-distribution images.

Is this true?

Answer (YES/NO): NO